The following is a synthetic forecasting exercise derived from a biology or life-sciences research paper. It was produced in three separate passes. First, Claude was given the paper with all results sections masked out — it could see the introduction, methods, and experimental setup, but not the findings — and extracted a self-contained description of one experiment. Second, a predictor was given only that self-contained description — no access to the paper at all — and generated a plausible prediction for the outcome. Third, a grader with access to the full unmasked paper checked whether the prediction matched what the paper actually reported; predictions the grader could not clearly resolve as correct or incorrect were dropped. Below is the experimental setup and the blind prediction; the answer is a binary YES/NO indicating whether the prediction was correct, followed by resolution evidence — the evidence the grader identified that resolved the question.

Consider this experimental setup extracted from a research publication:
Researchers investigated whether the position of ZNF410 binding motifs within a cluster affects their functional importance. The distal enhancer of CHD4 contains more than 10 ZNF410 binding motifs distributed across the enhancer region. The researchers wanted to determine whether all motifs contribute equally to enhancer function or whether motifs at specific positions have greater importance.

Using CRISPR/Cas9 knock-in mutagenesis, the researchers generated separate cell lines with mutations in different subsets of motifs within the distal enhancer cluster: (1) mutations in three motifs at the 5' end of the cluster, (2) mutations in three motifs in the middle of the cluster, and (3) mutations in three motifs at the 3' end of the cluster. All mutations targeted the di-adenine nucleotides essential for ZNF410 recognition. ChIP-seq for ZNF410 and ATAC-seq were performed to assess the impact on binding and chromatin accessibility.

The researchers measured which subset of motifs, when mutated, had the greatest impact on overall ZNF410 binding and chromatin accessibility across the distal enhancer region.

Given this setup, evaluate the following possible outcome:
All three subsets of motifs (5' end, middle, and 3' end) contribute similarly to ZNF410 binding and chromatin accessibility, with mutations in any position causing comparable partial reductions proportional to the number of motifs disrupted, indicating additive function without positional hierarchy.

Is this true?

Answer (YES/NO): NO